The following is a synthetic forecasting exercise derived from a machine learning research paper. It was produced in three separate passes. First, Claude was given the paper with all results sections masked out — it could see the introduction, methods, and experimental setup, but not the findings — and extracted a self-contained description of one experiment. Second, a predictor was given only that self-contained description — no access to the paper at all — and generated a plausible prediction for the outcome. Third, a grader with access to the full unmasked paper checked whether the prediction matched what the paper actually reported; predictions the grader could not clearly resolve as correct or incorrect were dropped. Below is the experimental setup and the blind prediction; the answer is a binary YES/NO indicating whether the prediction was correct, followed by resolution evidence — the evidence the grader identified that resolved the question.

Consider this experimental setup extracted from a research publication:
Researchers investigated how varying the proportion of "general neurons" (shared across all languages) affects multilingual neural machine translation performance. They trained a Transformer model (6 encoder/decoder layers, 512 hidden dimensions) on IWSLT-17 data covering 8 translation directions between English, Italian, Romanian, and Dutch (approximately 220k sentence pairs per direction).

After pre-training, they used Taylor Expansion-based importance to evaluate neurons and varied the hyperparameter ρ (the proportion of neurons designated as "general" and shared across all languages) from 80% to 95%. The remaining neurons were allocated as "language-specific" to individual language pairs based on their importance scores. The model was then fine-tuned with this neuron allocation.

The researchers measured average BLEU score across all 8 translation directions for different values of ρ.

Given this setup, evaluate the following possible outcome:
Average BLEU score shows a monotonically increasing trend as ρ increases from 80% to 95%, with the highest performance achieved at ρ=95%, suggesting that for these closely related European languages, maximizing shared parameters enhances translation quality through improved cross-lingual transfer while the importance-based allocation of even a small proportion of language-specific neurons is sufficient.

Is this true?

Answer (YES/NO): NO